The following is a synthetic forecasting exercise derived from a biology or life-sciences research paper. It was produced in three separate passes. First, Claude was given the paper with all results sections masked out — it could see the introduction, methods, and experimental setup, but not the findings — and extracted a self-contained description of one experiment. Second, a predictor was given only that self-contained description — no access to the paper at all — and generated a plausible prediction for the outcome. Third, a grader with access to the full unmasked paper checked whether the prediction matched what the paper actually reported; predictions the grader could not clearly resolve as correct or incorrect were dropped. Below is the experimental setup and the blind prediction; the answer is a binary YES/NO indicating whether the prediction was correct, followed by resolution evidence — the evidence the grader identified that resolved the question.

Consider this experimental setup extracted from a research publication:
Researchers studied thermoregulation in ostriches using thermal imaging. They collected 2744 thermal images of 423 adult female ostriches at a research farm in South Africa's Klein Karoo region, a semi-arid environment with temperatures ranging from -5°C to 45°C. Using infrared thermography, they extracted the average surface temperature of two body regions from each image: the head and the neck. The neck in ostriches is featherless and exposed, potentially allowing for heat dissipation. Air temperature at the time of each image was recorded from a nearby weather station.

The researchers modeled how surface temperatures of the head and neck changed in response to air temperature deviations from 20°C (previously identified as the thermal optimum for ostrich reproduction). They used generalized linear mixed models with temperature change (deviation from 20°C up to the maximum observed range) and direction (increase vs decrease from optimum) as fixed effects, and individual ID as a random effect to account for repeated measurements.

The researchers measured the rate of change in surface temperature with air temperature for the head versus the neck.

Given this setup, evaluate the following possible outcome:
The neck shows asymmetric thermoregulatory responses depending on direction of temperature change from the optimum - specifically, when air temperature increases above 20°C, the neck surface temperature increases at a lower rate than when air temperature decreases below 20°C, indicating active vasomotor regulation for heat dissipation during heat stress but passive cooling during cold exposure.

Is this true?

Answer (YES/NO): NO